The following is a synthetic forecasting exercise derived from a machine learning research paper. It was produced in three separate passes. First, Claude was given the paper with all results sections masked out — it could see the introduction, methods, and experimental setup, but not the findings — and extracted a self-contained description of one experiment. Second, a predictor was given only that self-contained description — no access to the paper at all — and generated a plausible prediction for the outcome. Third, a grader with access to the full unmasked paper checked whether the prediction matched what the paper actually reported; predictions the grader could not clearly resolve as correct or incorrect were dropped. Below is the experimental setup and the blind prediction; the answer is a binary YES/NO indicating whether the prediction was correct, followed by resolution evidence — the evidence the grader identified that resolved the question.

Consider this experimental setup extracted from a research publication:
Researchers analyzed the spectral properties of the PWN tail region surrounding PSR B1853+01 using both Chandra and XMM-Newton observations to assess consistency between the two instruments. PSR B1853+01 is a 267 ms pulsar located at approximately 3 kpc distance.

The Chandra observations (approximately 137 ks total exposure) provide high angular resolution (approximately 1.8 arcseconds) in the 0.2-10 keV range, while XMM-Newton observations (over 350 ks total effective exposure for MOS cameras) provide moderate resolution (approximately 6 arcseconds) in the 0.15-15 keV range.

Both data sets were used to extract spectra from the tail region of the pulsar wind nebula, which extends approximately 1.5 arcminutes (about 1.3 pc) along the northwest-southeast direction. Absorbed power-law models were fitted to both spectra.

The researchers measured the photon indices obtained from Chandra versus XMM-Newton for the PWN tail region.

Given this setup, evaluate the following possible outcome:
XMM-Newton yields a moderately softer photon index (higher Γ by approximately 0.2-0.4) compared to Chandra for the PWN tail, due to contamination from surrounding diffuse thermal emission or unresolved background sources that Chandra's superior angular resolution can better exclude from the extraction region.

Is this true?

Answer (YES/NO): NO